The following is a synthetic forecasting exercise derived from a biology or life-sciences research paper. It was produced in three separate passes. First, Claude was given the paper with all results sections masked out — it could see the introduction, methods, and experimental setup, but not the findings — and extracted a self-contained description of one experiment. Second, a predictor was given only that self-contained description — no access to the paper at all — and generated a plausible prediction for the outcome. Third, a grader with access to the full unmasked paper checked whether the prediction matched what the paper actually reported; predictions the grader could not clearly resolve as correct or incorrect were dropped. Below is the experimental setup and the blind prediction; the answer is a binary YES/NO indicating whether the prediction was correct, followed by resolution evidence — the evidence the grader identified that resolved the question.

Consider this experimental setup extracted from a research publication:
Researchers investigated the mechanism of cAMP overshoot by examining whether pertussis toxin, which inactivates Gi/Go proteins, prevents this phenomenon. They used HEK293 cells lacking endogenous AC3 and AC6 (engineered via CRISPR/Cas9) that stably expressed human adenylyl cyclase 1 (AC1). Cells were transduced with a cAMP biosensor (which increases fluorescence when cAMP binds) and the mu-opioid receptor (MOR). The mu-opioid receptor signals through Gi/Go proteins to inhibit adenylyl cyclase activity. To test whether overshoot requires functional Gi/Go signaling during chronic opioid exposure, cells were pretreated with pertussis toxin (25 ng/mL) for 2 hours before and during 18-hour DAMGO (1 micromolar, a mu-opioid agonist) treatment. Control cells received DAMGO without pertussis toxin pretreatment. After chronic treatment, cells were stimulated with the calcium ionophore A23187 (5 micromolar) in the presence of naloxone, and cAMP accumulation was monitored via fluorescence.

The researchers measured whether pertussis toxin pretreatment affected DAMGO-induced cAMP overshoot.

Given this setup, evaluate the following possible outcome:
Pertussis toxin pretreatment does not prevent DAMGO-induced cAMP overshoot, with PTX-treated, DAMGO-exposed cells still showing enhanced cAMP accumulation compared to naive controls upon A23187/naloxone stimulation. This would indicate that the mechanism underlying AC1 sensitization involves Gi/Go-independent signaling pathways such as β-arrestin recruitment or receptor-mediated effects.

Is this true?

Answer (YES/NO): NO